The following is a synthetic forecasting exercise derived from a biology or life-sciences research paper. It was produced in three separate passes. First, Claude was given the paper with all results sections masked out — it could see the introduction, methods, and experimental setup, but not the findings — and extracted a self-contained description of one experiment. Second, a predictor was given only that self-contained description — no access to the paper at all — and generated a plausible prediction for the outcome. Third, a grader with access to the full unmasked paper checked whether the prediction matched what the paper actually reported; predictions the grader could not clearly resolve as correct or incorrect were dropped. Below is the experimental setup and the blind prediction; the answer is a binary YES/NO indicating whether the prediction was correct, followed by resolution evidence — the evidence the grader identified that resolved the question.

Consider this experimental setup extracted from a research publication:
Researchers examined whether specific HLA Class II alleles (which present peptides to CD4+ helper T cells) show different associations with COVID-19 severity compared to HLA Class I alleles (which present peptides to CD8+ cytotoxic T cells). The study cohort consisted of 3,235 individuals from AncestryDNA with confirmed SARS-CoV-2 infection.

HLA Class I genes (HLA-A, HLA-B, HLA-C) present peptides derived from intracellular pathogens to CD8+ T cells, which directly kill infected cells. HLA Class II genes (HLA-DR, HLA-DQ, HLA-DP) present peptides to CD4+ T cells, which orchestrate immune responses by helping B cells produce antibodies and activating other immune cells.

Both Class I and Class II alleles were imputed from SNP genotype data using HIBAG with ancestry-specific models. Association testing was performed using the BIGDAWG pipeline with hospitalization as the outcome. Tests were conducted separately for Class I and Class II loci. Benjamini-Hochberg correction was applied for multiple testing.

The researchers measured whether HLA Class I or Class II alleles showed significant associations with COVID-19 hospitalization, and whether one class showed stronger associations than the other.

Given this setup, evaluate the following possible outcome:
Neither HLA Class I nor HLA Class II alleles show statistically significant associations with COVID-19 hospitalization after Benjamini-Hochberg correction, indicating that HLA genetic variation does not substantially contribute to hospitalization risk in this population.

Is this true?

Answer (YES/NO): YES